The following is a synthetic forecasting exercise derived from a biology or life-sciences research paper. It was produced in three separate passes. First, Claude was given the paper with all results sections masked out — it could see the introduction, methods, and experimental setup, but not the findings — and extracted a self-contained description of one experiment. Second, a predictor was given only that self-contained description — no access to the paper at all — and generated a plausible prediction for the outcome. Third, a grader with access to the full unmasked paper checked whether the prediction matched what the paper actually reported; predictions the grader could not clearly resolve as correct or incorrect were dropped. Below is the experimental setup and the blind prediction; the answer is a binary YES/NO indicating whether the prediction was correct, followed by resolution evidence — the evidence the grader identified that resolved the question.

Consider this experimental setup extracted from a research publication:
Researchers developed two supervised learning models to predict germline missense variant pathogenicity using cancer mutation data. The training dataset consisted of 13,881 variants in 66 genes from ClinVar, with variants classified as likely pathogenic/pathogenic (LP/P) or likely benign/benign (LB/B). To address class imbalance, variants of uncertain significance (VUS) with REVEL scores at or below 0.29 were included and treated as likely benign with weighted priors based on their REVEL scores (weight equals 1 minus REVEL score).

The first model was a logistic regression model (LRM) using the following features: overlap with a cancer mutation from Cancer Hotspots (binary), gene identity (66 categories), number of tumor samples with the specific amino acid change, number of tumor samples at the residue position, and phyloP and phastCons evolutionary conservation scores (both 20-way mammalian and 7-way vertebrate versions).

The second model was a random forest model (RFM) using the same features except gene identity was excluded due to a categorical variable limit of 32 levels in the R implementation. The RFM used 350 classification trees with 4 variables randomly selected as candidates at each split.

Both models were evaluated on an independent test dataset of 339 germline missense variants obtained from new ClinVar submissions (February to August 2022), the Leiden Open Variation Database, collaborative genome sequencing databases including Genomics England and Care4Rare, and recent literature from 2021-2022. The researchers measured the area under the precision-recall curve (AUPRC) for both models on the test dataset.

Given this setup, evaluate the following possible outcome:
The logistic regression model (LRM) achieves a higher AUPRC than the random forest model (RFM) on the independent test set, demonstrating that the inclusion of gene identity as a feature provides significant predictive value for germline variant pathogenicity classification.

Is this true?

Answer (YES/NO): NO